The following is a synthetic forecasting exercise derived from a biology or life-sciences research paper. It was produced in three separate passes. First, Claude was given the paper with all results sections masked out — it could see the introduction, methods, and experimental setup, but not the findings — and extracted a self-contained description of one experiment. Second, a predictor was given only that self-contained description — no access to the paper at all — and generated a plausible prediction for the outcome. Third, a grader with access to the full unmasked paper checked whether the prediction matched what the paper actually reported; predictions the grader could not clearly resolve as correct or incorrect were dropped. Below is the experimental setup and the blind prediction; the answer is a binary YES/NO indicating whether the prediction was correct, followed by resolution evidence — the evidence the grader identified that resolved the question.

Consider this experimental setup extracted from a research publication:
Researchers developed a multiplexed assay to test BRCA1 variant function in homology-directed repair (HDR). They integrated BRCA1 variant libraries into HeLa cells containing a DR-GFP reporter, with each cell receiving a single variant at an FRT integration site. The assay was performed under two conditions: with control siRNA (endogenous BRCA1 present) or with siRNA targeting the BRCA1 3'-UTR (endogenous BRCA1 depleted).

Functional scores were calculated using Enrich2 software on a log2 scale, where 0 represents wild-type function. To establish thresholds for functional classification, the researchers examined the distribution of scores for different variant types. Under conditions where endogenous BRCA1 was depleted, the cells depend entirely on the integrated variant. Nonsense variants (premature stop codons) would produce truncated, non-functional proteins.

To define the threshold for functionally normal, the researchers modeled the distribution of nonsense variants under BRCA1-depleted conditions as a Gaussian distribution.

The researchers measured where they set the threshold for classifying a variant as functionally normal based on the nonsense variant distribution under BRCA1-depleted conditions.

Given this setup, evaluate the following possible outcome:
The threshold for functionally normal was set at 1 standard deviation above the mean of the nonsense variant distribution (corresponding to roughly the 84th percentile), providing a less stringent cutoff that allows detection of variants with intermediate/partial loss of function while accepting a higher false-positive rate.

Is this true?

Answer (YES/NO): NO